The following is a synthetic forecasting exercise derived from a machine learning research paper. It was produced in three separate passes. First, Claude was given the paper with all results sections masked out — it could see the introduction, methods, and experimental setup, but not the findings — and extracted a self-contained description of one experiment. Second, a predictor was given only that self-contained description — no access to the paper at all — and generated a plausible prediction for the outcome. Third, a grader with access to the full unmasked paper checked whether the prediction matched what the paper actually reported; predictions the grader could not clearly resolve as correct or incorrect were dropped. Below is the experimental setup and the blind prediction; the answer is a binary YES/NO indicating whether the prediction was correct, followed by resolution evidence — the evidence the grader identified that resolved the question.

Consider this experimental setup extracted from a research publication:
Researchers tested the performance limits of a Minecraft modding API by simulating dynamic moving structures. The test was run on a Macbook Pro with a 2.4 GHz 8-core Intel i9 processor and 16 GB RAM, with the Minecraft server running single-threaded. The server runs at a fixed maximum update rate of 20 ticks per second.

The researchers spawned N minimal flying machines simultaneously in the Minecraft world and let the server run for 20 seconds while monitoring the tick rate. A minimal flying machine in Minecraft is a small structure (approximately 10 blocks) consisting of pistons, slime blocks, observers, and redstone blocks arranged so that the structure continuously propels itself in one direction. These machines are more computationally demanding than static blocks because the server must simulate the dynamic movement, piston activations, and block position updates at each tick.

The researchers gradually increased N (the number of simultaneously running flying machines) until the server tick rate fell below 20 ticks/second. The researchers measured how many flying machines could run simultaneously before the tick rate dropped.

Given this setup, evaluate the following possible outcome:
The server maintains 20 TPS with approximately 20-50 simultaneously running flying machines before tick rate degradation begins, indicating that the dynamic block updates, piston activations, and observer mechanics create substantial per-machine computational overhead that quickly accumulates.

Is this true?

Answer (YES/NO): NO